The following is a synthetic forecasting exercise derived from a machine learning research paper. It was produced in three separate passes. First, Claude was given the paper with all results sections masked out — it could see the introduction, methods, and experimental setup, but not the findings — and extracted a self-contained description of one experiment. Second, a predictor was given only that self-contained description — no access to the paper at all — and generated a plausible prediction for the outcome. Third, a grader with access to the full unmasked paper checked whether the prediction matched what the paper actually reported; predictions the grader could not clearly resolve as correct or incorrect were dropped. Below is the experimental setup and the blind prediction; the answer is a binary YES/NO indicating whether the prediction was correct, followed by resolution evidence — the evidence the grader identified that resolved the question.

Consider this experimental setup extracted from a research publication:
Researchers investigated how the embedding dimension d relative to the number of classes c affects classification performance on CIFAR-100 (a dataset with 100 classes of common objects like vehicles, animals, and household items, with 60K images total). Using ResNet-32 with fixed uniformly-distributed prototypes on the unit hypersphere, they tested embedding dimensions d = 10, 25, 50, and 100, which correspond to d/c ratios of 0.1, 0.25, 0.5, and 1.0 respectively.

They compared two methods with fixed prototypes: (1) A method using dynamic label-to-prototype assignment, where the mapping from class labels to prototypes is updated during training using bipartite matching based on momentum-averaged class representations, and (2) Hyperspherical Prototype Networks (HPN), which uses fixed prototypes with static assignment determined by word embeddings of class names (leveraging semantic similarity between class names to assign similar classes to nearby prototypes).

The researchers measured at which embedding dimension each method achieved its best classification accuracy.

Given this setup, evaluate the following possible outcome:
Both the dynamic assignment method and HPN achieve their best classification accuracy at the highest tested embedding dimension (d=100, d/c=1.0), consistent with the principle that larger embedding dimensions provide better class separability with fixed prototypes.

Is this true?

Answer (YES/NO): NO